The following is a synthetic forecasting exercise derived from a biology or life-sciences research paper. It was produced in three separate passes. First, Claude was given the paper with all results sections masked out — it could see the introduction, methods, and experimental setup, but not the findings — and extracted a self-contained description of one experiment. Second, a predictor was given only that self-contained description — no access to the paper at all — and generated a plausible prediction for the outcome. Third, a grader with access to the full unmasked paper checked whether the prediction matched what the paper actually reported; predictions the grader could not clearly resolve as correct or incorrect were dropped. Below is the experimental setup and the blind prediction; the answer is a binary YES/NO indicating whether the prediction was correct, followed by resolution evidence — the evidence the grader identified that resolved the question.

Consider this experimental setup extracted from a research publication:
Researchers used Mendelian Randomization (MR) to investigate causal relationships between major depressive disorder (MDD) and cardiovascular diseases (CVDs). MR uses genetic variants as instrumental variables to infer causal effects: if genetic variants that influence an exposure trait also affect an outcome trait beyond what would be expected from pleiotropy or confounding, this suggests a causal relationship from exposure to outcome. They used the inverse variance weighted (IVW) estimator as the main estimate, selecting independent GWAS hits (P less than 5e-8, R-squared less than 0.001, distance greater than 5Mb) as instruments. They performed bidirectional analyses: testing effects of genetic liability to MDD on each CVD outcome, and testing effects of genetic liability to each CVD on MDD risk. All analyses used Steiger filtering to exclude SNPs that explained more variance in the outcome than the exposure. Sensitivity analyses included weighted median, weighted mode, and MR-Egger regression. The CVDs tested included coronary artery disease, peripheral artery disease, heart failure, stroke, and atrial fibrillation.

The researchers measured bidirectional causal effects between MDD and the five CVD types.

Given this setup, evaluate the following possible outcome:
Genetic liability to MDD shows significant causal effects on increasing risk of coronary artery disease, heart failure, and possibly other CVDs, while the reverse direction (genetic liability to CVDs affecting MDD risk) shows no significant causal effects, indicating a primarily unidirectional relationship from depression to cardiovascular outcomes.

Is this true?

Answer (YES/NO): NO